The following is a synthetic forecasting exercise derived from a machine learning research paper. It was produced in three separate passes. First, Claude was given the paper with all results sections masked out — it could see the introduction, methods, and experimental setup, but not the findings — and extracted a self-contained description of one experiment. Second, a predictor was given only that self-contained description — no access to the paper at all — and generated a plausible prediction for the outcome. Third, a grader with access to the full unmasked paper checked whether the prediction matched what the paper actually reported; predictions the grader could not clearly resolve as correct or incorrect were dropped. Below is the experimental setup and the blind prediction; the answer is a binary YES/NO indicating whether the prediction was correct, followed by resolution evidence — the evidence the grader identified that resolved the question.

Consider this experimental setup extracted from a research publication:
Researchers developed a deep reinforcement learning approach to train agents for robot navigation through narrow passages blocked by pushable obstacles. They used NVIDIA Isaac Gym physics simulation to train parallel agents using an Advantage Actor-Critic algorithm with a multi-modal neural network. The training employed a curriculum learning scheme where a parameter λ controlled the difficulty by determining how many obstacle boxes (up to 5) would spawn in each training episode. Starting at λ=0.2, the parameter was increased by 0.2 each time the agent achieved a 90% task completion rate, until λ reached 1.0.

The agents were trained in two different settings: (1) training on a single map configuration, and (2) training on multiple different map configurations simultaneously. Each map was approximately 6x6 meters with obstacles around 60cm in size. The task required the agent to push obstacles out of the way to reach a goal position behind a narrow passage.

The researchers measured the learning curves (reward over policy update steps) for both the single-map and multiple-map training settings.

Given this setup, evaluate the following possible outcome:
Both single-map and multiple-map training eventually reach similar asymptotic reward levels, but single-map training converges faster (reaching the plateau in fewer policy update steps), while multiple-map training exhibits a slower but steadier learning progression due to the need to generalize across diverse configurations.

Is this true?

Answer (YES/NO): NO